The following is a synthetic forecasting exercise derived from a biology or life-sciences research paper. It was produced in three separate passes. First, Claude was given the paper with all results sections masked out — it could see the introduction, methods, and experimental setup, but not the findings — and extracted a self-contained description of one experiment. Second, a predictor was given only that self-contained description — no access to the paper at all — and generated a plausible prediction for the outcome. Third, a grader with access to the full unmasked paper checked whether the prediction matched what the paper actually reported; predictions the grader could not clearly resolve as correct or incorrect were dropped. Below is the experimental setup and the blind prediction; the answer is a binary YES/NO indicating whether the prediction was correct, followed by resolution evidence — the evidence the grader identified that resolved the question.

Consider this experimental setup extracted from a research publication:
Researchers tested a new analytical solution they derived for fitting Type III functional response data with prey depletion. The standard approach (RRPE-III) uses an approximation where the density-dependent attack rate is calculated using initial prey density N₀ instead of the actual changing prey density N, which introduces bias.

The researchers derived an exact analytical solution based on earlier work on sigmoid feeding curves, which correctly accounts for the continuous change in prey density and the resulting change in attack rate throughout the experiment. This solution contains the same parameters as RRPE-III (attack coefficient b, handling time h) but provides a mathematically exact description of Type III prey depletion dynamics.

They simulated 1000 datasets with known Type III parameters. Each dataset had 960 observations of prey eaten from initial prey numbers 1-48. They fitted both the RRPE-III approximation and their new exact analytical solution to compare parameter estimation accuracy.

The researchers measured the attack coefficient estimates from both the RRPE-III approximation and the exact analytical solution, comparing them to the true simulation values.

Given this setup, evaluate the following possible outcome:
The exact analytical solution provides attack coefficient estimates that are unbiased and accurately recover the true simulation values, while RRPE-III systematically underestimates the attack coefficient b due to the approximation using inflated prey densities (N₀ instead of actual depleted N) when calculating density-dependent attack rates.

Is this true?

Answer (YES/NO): YES